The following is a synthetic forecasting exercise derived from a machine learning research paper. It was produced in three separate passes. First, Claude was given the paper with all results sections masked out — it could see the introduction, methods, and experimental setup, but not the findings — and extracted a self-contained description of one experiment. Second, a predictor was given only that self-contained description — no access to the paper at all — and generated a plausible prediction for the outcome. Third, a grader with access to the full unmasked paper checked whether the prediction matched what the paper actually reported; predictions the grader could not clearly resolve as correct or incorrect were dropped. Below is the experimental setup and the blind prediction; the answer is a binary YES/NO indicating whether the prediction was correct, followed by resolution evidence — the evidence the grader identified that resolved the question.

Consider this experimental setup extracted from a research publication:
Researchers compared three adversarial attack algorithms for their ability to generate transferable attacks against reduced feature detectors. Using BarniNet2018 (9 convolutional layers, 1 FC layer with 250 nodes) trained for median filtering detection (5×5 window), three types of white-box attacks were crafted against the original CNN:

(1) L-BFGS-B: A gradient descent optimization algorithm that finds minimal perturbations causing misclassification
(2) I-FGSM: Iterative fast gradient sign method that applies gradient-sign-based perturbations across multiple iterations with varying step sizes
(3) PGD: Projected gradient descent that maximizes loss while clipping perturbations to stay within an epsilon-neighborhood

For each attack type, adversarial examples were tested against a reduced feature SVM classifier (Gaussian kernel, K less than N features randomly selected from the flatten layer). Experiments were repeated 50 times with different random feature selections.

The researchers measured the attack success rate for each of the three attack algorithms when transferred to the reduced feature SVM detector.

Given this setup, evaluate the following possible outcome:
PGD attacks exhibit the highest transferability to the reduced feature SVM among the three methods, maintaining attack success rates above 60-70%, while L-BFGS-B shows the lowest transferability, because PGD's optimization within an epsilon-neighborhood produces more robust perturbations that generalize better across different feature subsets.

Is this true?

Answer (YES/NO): NO